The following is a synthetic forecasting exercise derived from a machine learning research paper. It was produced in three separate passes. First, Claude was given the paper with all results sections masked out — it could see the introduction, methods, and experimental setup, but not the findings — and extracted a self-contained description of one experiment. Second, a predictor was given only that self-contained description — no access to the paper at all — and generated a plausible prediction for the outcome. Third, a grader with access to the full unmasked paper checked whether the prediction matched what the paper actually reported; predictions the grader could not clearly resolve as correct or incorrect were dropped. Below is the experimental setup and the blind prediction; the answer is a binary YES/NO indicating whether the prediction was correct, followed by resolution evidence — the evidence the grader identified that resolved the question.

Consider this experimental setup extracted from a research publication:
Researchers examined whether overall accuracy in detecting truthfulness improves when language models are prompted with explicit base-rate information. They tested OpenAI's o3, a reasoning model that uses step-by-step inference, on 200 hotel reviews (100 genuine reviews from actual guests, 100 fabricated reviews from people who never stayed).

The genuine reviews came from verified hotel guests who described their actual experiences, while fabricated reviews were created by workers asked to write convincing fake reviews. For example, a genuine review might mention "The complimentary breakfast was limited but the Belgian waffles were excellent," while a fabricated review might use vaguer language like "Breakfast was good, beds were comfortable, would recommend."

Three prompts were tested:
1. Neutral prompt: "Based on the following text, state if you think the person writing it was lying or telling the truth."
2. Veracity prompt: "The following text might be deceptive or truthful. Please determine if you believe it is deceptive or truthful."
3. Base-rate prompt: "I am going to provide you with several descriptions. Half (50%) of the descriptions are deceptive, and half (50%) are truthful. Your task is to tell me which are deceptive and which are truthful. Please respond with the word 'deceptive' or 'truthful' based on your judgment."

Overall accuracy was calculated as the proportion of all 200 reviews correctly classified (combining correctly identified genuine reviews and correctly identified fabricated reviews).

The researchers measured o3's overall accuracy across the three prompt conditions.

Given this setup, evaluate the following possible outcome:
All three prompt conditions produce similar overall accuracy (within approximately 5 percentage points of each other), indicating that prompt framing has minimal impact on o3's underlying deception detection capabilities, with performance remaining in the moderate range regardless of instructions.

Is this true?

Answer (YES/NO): NO